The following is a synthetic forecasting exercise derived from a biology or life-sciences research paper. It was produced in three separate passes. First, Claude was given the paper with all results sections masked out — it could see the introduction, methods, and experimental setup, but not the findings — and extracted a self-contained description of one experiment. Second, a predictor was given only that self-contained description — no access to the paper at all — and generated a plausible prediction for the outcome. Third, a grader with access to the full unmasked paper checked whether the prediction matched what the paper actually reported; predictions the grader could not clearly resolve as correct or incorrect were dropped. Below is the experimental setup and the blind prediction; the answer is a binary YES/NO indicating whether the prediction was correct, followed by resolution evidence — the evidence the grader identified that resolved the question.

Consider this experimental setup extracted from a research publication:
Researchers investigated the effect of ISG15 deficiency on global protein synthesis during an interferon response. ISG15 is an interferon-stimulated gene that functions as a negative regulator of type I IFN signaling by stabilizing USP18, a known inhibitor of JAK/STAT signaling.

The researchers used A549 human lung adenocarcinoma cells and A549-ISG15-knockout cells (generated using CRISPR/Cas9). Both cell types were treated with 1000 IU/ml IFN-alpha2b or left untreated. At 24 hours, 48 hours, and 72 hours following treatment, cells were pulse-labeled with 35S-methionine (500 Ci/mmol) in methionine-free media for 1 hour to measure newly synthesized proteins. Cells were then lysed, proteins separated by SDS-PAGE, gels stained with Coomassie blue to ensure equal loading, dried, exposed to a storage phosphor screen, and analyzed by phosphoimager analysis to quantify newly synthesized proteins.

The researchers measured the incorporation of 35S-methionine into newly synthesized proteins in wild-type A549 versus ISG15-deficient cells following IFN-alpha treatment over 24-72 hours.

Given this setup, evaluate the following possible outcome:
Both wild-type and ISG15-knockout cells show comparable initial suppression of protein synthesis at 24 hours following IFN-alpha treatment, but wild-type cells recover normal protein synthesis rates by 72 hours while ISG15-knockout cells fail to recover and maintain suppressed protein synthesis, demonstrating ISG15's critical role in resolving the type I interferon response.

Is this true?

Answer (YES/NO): NO